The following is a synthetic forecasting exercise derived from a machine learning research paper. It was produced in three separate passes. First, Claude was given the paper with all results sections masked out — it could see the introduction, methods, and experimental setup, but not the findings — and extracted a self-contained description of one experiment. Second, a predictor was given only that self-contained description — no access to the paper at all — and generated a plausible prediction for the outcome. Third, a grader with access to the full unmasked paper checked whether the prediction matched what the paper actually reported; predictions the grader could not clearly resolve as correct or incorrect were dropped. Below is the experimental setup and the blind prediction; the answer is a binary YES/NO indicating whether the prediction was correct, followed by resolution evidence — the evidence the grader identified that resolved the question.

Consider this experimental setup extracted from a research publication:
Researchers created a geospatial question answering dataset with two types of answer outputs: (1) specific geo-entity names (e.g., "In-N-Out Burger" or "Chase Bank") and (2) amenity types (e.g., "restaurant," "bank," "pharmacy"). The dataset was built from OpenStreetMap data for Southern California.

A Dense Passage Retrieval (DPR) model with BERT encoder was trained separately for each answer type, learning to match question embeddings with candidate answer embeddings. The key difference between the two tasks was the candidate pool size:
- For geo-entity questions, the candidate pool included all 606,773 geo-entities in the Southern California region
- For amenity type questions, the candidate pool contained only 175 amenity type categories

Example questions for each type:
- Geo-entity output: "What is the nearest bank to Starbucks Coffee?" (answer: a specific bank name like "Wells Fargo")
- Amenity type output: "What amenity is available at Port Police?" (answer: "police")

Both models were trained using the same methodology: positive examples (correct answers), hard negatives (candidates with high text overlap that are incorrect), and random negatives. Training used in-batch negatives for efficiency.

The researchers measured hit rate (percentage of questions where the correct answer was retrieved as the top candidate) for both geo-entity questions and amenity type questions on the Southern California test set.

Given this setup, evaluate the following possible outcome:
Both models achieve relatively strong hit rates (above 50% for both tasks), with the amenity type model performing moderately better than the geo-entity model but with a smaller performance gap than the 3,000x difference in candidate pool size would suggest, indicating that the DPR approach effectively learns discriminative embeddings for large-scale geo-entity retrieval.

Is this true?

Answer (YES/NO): NO